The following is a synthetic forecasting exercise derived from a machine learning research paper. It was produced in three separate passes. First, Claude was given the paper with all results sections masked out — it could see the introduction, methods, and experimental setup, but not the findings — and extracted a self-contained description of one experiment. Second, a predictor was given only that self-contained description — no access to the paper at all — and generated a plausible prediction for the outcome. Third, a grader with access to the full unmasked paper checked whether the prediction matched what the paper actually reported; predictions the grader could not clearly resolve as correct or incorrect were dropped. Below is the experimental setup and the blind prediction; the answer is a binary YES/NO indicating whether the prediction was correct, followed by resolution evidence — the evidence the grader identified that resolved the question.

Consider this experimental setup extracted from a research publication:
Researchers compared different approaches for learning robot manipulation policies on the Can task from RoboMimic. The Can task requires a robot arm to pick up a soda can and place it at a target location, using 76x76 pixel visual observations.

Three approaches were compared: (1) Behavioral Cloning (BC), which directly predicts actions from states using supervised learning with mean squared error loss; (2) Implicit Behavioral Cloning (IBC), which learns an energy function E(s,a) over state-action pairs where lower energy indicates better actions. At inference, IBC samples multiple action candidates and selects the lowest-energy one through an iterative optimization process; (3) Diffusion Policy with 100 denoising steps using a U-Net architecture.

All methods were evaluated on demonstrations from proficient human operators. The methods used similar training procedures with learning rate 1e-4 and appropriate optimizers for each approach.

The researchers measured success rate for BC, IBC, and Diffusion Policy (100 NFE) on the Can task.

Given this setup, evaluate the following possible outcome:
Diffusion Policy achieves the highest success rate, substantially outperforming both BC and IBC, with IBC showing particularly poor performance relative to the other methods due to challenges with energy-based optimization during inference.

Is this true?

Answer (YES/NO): NO